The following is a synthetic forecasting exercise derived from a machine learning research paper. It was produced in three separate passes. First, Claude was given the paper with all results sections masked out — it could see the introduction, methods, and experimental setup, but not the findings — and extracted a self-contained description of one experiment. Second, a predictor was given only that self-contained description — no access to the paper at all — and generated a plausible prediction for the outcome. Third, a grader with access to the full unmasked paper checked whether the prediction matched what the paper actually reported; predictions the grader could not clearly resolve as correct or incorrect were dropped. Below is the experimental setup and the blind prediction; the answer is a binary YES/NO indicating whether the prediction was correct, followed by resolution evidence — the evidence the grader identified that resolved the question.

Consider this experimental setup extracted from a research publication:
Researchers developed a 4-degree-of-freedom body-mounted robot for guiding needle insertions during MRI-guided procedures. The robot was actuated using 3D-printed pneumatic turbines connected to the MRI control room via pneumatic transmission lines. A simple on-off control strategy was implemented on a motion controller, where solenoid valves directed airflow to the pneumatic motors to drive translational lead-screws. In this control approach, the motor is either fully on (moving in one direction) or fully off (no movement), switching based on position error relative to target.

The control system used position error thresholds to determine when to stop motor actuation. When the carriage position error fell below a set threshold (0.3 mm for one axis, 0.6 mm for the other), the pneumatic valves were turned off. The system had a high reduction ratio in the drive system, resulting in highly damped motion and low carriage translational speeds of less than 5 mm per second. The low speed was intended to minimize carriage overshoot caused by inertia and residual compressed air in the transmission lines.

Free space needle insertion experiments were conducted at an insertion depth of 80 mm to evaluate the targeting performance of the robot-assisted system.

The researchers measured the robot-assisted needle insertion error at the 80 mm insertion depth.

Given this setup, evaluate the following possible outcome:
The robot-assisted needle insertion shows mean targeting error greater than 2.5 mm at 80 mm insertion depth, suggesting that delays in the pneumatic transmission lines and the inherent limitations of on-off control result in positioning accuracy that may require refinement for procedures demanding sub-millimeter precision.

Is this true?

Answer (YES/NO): YES